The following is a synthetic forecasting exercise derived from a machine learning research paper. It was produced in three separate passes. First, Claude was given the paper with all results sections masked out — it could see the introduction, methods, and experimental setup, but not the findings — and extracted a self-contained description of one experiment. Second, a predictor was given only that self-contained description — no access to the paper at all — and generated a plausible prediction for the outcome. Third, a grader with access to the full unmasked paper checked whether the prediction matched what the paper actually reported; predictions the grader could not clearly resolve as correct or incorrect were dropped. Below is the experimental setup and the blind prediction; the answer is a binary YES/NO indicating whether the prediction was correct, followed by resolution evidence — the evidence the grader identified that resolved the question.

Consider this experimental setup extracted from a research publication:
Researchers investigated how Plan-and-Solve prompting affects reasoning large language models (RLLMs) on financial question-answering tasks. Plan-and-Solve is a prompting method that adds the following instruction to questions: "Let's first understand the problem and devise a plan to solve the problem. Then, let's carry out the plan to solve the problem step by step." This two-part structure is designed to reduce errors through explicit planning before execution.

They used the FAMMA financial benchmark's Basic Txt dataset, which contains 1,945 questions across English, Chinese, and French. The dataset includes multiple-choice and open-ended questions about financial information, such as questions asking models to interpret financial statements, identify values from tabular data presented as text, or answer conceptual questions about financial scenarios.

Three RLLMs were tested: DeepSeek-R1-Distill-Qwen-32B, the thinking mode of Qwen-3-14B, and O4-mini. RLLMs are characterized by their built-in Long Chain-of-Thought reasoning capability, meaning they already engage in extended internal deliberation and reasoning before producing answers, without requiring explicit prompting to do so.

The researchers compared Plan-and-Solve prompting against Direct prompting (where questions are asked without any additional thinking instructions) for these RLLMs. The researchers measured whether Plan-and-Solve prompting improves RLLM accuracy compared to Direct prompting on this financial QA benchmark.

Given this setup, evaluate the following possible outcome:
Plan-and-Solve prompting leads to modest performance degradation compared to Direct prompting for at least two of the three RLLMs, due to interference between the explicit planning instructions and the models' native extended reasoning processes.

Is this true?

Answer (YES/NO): YES